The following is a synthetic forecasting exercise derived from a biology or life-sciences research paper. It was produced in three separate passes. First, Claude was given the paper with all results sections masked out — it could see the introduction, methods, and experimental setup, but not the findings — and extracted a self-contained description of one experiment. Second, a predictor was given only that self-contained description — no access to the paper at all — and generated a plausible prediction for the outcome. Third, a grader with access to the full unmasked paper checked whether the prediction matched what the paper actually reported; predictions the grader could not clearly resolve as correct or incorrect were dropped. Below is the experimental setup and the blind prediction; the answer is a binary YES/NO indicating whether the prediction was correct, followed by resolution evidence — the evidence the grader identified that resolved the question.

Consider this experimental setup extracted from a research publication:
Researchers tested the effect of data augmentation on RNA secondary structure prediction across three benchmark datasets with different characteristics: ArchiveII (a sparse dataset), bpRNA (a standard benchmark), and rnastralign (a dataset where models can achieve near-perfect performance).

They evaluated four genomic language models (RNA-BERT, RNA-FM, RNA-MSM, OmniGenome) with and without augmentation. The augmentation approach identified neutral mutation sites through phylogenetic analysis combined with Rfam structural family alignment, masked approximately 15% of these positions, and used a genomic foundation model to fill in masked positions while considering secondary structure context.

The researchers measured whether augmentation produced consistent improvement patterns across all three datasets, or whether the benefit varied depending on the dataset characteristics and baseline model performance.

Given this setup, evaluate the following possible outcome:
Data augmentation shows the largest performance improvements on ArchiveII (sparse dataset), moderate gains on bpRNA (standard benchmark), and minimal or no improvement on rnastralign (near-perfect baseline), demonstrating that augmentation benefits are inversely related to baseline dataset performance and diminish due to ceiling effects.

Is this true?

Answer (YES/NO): NO